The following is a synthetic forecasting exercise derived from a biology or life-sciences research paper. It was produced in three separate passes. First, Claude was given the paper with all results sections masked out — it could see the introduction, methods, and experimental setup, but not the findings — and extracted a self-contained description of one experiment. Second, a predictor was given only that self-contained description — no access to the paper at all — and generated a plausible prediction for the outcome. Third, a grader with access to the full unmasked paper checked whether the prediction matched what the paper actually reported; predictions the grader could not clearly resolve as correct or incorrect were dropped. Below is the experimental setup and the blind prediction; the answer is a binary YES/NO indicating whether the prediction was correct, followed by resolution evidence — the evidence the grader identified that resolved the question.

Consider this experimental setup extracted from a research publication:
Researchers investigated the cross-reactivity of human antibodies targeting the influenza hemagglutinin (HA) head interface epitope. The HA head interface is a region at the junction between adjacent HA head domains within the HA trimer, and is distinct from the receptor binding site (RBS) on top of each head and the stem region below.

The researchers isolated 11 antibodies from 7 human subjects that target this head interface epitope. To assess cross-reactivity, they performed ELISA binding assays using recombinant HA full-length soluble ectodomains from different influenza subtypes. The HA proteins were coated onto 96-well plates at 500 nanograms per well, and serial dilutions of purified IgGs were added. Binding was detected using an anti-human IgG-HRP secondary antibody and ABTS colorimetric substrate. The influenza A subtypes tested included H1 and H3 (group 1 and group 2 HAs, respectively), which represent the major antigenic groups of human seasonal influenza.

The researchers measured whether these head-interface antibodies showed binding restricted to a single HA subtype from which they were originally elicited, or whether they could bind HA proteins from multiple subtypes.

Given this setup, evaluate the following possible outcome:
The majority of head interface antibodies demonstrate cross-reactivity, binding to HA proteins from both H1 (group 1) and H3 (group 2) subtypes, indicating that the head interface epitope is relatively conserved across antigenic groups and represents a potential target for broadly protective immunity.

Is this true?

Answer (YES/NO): YES